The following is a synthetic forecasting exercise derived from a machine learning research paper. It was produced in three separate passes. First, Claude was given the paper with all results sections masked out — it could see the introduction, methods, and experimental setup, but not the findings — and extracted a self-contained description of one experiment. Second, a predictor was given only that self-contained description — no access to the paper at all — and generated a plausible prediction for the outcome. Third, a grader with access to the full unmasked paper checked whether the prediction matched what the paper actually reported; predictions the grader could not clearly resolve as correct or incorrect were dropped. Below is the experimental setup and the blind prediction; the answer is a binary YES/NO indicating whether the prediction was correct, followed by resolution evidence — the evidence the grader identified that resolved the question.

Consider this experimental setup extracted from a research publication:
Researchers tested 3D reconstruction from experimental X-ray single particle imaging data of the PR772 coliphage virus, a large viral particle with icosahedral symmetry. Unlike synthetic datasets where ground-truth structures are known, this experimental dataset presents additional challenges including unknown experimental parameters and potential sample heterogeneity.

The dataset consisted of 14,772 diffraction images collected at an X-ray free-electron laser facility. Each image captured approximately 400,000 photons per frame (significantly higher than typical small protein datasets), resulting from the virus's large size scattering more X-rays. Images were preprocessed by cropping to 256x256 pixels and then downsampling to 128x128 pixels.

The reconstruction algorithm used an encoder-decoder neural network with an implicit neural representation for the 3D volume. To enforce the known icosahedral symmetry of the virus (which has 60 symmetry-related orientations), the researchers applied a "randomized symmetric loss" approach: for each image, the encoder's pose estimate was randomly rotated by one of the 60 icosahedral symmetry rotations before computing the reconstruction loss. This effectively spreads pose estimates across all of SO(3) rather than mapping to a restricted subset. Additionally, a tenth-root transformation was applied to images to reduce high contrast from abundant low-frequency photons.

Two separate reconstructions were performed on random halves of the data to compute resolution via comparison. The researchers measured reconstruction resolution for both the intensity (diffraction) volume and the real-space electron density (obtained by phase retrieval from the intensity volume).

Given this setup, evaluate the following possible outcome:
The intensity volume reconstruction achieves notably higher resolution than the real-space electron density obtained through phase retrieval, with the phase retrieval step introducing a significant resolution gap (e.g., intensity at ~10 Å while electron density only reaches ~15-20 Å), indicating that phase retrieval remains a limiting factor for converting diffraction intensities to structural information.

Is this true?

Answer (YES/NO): NO